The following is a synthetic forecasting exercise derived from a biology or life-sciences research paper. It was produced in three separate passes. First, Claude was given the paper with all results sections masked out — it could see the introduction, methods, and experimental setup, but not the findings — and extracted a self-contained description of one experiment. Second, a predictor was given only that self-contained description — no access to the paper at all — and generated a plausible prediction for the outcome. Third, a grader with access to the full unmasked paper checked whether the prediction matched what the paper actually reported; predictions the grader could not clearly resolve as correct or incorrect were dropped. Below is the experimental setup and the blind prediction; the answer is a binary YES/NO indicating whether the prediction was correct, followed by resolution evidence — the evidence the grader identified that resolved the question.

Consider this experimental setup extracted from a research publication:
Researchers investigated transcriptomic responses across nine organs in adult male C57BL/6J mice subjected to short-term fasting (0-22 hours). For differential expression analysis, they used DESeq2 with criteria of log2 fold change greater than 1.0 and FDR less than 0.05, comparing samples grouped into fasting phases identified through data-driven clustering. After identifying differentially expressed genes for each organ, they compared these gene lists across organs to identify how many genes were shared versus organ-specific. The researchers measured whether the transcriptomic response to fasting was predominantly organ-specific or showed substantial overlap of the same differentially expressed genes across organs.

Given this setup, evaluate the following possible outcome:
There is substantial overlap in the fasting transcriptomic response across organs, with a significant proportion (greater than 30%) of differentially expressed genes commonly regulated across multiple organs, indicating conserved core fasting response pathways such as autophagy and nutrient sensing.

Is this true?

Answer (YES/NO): NO